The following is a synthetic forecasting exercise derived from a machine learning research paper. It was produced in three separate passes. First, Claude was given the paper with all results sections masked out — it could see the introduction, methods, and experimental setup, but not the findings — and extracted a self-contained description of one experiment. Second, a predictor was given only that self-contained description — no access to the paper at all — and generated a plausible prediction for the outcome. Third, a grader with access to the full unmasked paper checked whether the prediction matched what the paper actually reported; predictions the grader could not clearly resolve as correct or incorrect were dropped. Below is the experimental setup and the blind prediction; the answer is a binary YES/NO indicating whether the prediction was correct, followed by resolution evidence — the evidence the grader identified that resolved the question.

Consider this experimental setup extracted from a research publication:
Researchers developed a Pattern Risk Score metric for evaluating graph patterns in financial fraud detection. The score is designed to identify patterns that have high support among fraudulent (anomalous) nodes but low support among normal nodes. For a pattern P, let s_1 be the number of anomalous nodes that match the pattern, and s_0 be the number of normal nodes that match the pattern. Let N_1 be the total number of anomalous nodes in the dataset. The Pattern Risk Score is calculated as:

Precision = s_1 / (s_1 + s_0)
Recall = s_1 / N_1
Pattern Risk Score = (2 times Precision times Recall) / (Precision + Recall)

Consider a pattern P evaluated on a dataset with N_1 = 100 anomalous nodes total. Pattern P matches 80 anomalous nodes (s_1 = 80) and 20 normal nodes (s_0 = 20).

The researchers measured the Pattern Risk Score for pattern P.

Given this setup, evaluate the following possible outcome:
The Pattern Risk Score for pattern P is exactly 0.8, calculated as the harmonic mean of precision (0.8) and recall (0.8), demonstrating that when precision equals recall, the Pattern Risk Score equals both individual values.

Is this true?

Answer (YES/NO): YES